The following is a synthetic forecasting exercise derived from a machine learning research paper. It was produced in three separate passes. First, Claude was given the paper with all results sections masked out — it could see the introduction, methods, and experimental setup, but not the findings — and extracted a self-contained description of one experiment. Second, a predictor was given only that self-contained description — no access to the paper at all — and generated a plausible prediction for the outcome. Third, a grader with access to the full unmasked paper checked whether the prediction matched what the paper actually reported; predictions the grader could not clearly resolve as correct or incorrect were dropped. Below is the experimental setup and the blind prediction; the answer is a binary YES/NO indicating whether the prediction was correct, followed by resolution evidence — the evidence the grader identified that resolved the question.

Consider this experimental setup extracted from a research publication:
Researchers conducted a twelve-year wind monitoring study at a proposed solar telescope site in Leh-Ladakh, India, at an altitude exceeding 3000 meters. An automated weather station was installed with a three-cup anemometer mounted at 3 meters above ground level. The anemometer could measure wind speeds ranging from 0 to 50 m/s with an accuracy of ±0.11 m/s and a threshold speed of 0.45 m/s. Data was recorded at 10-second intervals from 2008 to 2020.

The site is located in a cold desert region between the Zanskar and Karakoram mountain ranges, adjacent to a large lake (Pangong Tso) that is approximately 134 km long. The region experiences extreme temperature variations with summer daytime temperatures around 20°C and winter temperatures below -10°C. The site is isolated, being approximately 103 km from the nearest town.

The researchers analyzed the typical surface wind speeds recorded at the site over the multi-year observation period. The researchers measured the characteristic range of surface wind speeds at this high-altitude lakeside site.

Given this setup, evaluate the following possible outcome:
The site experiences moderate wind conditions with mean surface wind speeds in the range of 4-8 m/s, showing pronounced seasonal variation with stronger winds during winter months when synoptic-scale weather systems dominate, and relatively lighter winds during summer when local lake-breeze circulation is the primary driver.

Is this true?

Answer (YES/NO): NO